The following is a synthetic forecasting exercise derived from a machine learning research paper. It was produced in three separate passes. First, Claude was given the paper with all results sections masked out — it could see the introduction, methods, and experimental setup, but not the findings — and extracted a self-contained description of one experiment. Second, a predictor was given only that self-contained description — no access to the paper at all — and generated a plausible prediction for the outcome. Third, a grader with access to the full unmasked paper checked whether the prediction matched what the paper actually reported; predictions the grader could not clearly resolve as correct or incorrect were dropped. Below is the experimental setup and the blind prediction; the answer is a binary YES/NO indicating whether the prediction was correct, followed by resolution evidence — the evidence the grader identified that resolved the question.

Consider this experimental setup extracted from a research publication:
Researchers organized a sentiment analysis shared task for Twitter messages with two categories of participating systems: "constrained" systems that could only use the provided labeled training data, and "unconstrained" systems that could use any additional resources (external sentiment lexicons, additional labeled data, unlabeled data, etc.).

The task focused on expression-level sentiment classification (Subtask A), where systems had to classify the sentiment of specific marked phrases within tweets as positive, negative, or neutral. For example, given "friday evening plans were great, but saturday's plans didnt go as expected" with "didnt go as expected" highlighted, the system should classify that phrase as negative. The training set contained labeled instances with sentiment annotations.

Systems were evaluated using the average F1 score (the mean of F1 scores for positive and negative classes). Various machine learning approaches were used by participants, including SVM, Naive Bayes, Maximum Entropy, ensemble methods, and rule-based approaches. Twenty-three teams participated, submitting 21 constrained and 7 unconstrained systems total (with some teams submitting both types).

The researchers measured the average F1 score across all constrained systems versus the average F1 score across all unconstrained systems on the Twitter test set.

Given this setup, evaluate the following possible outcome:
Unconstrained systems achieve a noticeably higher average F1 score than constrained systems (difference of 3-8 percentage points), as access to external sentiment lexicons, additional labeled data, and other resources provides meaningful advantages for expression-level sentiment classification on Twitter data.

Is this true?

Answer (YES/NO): NO